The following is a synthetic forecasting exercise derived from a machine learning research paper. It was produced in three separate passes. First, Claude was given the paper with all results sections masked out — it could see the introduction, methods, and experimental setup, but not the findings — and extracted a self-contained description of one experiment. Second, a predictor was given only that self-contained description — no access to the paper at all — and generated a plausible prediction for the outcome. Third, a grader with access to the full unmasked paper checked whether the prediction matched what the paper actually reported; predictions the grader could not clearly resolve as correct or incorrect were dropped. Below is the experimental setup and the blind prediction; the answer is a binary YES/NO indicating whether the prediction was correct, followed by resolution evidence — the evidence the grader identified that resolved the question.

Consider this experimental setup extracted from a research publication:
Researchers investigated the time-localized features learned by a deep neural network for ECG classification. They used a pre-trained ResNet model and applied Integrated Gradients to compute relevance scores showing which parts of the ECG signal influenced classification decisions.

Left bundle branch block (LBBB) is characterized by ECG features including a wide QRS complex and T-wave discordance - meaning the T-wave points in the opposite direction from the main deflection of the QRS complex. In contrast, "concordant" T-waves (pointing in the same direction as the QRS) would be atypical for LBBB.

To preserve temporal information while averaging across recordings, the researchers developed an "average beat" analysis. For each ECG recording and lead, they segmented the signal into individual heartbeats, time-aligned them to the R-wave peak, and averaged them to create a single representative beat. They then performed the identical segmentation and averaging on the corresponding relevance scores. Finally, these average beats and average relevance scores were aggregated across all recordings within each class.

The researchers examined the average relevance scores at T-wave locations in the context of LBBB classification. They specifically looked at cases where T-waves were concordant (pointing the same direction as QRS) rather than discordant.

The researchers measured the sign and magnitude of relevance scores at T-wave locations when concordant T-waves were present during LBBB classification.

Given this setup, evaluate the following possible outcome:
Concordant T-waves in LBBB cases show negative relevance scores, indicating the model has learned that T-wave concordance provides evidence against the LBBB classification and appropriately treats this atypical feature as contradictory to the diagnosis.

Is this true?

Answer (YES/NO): YES